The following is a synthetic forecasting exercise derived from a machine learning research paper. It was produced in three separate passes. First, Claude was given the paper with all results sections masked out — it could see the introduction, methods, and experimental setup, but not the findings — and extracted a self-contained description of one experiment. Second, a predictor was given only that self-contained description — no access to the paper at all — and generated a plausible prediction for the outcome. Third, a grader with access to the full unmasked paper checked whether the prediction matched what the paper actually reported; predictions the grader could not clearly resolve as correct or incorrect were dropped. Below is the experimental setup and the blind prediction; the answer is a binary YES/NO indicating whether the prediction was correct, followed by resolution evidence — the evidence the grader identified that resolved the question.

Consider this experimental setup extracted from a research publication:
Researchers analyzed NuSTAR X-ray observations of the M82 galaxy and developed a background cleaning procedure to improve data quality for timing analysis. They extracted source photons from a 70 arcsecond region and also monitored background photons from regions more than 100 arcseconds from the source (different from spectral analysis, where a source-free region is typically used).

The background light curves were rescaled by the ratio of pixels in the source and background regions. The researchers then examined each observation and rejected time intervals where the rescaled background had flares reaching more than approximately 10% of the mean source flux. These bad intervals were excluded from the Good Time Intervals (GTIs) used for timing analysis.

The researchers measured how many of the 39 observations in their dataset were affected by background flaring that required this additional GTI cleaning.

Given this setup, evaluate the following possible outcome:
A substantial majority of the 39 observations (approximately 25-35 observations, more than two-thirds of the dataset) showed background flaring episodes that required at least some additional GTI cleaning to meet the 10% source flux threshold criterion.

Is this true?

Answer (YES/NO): NO